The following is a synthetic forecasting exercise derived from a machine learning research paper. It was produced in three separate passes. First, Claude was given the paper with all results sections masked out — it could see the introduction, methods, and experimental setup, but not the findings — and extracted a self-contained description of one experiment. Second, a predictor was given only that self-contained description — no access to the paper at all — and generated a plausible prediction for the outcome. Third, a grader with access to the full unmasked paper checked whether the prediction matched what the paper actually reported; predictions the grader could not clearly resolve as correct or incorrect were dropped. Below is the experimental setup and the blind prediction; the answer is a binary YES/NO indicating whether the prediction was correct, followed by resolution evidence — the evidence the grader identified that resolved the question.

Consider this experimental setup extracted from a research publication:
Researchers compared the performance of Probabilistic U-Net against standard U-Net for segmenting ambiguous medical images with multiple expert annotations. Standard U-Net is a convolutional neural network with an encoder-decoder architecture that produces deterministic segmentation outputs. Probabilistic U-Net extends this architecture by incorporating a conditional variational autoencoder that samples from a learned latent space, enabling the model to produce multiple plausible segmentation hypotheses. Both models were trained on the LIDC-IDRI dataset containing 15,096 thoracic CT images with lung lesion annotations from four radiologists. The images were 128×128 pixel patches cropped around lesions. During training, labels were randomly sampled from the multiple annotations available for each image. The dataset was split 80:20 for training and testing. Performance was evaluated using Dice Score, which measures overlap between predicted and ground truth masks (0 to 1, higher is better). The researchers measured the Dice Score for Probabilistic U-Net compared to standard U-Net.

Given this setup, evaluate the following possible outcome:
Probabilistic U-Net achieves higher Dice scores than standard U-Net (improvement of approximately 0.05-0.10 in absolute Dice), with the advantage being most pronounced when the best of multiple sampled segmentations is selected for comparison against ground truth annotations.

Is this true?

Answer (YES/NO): NO